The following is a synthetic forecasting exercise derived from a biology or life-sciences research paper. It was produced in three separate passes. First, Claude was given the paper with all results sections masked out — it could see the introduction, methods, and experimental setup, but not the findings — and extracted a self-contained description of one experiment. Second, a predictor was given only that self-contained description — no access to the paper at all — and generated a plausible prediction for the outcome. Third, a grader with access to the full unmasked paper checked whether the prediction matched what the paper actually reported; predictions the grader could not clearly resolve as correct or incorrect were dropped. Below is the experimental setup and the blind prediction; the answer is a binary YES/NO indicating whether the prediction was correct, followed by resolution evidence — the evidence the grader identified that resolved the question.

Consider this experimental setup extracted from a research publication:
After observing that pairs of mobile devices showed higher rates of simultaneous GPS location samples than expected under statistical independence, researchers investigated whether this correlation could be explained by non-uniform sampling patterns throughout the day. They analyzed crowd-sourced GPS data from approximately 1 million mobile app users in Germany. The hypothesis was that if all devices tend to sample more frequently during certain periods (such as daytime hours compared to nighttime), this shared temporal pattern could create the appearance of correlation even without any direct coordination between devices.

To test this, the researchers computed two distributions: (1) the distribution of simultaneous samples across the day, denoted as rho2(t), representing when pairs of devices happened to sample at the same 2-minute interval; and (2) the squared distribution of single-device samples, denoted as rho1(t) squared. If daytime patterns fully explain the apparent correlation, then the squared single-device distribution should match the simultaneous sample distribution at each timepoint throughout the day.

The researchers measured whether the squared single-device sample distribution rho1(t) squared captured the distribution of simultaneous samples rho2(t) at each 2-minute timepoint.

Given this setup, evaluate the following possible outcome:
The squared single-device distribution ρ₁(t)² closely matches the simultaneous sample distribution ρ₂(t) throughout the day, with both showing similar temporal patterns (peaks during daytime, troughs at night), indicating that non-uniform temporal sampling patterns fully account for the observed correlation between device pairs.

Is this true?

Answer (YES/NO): YES